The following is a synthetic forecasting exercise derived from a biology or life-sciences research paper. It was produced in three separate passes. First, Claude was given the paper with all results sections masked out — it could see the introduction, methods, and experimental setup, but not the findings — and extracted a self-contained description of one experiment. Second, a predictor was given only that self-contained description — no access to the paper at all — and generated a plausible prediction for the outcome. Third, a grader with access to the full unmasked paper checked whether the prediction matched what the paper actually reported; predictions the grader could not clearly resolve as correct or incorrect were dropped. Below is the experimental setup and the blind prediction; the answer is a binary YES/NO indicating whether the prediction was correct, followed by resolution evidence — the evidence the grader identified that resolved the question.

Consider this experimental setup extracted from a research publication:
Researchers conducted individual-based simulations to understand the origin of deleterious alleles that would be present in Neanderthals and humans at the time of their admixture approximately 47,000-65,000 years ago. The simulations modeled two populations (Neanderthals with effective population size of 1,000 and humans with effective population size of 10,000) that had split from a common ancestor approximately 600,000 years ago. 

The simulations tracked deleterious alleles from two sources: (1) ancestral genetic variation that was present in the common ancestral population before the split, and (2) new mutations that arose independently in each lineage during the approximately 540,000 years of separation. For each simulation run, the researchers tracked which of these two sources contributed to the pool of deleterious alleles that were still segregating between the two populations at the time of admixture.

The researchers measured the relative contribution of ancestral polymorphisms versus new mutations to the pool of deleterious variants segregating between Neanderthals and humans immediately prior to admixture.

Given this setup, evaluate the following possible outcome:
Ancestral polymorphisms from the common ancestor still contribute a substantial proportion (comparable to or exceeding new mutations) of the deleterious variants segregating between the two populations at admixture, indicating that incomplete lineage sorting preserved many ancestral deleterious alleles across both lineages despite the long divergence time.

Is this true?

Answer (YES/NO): YES